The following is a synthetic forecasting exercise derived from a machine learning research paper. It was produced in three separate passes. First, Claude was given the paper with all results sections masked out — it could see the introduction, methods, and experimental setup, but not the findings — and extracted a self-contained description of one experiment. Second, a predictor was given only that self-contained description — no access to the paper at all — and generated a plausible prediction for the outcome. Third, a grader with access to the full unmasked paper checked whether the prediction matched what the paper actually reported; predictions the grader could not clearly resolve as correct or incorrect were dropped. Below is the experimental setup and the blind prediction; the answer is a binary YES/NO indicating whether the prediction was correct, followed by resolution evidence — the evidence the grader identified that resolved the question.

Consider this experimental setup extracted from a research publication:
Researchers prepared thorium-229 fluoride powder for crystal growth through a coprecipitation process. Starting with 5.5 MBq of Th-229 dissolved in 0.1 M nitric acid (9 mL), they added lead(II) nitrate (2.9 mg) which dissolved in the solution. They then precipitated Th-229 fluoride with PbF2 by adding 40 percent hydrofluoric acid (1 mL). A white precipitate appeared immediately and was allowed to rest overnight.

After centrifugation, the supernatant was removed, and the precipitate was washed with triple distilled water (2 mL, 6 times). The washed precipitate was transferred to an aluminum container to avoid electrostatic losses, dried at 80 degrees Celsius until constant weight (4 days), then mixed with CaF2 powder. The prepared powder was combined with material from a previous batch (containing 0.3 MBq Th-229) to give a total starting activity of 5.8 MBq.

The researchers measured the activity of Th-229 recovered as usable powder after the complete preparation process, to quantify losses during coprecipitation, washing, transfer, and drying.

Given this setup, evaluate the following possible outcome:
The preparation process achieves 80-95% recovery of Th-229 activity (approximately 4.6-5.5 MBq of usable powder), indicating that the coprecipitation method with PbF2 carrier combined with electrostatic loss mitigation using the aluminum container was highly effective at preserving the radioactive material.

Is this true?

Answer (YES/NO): YES